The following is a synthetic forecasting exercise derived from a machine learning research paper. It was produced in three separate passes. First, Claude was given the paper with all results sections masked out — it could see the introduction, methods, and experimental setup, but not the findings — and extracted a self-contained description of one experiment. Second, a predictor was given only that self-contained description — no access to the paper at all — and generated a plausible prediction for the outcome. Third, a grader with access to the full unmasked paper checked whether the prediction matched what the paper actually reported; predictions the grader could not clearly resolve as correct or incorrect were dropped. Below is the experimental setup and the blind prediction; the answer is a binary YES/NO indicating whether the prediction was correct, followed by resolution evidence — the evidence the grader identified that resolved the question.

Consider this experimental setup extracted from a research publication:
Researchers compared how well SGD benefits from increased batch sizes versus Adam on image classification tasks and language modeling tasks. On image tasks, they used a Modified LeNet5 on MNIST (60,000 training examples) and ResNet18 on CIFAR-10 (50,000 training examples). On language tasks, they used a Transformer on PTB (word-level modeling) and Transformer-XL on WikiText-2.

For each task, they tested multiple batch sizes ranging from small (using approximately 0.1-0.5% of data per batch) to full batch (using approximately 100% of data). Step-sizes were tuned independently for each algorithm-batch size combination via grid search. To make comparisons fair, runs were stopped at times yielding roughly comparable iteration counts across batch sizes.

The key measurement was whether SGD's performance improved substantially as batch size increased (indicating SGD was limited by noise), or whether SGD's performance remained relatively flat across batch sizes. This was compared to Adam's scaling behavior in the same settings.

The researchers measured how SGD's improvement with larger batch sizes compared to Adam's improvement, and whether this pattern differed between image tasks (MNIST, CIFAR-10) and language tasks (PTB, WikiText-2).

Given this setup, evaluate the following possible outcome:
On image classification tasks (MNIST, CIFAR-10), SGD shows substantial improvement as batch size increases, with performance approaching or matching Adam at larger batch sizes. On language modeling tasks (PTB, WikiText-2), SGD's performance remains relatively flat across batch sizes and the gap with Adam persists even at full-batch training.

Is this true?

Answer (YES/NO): NO